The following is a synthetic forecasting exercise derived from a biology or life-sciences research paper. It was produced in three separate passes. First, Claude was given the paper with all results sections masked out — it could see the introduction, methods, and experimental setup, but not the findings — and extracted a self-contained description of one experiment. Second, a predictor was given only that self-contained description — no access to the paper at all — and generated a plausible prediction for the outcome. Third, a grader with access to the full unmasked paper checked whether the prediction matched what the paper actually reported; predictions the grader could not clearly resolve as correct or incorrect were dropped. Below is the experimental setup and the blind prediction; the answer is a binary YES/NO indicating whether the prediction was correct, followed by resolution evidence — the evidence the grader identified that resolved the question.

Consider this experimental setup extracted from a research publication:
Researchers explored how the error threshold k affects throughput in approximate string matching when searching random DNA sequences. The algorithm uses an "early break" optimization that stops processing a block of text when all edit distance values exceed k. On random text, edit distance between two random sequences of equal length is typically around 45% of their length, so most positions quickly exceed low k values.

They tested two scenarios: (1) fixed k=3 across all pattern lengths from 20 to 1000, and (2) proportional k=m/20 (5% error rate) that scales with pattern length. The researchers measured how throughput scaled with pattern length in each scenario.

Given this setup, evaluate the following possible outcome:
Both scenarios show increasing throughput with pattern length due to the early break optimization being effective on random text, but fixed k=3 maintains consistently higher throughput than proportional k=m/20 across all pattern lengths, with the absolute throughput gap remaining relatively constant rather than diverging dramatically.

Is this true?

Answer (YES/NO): NO